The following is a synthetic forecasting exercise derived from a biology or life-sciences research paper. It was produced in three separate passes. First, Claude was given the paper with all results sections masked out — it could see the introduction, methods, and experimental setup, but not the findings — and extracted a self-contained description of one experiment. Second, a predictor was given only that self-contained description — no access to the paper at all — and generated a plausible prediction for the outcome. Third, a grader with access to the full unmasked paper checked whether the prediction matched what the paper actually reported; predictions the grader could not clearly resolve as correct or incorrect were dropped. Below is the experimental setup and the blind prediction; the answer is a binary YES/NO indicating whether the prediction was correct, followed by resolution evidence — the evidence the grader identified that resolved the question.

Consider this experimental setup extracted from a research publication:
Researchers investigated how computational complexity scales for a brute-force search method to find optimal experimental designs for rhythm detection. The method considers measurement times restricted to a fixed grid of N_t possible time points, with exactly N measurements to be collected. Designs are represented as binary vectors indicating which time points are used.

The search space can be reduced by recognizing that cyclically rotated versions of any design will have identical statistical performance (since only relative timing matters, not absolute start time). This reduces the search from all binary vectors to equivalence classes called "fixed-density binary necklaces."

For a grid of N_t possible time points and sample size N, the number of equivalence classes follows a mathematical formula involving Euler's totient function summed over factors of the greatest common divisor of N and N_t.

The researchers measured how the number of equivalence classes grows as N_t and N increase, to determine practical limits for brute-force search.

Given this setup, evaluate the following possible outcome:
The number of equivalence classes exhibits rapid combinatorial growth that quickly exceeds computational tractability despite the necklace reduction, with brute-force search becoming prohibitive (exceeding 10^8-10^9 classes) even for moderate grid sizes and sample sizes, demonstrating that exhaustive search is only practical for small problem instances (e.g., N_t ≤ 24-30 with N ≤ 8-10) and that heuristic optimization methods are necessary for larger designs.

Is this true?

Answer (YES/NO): NO